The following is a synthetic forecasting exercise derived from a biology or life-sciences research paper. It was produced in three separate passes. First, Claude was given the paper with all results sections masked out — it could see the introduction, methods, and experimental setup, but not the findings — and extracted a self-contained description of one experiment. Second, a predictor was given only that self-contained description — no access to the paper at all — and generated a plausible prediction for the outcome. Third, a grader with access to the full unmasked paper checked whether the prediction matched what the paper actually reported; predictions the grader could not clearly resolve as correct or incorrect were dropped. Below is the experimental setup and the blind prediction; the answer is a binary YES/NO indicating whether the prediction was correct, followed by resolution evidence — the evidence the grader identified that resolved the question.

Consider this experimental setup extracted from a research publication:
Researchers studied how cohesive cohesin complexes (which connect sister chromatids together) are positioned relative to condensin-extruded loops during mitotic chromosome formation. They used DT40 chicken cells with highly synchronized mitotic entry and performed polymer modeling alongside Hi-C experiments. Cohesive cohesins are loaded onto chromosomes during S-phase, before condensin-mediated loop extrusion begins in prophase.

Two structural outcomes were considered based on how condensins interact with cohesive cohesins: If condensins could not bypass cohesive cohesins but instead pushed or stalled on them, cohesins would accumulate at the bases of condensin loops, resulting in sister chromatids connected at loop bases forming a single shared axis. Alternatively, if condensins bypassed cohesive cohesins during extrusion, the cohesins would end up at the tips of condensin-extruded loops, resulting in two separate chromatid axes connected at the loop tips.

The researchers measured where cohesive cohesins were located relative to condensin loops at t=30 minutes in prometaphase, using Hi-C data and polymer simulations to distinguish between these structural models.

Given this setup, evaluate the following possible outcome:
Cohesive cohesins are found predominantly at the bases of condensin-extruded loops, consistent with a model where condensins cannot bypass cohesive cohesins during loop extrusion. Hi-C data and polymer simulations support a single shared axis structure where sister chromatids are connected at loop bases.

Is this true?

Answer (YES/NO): NO